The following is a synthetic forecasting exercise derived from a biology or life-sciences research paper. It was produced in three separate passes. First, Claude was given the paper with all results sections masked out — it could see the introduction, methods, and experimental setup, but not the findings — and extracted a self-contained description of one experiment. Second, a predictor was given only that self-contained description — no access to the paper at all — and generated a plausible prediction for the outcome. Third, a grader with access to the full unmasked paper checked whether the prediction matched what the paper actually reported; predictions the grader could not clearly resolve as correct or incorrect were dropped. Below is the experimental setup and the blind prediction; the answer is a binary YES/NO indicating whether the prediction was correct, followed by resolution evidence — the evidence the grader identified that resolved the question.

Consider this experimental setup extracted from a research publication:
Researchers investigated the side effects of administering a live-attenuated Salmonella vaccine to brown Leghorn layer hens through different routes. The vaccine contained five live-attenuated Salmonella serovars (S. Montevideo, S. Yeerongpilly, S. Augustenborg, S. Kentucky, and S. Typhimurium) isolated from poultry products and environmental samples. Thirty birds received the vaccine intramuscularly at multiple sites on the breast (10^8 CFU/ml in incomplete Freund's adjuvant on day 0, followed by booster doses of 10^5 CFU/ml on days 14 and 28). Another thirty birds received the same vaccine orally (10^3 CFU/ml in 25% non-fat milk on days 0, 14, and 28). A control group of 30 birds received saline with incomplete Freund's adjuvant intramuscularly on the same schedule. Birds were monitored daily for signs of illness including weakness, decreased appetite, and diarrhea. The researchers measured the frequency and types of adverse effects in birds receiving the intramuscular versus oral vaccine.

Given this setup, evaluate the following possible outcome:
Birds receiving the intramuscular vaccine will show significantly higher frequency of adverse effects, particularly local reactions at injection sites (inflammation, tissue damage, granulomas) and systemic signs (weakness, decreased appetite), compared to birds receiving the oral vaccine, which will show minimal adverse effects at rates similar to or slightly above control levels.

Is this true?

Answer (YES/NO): NO